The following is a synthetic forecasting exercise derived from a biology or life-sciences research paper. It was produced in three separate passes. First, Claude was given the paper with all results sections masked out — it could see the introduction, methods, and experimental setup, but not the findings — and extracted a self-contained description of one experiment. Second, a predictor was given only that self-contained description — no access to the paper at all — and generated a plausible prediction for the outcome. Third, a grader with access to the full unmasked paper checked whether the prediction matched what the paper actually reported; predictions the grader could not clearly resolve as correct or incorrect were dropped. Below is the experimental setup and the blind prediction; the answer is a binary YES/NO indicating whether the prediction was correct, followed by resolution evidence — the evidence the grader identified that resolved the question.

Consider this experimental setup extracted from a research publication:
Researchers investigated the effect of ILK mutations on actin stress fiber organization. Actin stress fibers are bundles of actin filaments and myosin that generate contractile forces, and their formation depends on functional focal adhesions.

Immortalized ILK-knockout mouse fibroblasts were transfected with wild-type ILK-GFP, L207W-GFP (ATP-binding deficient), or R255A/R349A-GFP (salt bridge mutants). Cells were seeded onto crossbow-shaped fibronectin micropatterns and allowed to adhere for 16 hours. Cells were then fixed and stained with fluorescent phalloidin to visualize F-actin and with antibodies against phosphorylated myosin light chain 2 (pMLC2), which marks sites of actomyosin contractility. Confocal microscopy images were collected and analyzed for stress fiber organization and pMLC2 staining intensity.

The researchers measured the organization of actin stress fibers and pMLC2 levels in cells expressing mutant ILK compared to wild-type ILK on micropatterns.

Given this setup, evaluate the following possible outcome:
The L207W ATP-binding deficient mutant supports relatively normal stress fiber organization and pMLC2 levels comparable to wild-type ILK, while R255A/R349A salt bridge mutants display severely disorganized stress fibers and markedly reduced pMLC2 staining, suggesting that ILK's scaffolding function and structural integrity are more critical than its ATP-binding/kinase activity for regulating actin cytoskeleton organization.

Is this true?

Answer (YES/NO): NO